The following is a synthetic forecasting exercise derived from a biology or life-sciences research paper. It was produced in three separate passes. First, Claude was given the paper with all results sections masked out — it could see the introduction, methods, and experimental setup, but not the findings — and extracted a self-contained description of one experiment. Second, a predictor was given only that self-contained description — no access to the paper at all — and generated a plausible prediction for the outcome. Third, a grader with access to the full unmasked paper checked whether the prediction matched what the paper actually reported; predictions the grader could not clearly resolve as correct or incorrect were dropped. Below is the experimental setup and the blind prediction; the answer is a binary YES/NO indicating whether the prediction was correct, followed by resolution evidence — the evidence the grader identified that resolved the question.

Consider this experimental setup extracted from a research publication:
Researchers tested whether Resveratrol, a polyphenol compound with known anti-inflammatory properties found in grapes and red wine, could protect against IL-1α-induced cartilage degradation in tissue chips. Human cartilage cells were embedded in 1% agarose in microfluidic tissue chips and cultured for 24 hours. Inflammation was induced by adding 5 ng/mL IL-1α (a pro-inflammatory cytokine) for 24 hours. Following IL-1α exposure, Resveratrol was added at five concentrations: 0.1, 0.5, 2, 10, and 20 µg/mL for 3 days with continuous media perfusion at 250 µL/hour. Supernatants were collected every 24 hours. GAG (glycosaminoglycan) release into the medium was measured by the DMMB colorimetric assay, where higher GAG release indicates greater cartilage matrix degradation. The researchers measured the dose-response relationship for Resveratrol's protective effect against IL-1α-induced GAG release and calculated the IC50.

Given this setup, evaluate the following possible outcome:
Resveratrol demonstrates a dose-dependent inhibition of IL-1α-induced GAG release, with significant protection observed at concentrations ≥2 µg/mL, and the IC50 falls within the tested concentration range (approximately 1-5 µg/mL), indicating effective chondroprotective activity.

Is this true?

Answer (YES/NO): YES